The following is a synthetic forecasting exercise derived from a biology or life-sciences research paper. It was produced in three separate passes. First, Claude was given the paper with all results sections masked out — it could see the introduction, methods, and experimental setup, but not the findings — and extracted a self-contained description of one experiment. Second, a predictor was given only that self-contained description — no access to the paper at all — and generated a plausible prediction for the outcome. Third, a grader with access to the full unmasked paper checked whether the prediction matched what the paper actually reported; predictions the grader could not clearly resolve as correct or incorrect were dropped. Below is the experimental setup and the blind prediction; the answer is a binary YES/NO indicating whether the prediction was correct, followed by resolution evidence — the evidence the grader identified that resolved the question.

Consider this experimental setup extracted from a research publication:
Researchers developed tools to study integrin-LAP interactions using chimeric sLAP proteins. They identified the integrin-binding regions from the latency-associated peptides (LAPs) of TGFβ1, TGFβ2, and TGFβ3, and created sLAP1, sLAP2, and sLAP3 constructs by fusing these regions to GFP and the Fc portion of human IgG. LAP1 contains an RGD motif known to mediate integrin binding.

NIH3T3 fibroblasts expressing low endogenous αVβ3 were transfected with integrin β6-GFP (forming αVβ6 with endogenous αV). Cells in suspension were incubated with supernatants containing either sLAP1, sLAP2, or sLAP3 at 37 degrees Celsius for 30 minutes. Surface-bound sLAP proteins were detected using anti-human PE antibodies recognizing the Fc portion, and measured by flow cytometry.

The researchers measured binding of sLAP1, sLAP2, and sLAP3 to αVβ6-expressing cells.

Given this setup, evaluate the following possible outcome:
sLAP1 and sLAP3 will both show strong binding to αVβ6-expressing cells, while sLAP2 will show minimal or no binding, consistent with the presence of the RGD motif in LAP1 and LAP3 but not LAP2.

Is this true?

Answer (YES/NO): YES